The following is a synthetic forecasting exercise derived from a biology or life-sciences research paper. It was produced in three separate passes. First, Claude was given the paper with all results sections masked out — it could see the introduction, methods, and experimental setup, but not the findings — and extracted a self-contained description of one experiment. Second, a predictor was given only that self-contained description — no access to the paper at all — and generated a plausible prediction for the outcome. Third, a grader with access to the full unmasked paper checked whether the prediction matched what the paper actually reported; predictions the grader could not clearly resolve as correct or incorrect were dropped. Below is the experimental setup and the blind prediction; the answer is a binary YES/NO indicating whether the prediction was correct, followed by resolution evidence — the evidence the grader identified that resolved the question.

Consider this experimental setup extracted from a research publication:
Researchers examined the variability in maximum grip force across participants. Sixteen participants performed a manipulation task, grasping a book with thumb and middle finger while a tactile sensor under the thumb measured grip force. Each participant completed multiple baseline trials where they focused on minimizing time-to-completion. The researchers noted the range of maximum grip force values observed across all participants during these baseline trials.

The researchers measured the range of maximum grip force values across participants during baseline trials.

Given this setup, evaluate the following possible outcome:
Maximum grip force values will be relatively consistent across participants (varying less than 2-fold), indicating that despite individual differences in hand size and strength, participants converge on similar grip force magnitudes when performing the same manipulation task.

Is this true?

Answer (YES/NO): NO